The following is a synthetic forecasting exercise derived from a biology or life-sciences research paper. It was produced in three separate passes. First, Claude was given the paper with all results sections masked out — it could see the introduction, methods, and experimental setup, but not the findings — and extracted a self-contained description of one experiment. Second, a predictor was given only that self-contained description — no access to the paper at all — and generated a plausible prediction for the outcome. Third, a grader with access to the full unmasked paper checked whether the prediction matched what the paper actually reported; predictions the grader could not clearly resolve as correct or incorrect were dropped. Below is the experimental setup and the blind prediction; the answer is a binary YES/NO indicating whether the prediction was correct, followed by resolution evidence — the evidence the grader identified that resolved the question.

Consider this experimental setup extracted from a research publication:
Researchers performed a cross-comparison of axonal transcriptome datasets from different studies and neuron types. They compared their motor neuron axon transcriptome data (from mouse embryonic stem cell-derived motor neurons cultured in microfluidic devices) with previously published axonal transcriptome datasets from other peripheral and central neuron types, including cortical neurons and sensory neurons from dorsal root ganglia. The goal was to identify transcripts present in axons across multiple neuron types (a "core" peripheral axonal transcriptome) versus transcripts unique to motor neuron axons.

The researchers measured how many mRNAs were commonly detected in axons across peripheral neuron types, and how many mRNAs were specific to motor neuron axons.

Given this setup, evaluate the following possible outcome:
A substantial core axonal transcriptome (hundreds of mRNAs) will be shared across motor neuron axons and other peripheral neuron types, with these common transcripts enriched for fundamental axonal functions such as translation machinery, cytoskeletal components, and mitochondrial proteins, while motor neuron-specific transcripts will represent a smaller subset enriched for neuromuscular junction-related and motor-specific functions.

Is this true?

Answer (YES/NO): NO